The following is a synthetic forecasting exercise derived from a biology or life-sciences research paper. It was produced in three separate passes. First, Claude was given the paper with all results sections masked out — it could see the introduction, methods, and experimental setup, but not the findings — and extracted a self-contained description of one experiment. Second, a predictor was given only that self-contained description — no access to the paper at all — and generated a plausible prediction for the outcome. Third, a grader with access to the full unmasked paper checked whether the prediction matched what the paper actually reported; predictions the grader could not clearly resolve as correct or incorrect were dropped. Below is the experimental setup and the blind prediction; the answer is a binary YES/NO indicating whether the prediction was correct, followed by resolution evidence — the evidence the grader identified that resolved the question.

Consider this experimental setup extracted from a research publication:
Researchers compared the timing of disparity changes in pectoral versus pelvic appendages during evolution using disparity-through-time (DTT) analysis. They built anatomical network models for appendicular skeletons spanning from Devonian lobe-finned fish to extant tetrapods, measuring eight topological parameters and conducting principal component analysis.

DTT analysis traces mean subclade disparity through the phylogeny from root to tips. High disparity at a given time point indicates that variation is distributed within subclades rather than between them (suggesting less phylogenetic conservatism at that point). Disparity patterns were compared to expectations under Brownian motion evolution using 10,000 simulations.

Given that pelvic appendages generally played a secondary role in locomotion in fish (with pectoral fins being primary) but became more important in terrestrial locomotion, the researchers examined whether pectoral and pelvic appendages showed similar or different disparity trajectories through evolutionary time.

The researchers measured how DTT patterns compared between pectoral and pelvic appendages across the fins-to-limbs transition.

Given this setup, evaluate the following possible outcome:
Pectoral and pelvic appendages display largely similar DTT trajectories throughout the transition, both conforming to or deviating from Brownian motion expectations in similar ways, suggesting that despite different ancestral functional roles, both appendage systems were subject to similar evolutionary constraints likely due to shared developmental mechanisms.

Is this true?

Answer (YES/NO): NO